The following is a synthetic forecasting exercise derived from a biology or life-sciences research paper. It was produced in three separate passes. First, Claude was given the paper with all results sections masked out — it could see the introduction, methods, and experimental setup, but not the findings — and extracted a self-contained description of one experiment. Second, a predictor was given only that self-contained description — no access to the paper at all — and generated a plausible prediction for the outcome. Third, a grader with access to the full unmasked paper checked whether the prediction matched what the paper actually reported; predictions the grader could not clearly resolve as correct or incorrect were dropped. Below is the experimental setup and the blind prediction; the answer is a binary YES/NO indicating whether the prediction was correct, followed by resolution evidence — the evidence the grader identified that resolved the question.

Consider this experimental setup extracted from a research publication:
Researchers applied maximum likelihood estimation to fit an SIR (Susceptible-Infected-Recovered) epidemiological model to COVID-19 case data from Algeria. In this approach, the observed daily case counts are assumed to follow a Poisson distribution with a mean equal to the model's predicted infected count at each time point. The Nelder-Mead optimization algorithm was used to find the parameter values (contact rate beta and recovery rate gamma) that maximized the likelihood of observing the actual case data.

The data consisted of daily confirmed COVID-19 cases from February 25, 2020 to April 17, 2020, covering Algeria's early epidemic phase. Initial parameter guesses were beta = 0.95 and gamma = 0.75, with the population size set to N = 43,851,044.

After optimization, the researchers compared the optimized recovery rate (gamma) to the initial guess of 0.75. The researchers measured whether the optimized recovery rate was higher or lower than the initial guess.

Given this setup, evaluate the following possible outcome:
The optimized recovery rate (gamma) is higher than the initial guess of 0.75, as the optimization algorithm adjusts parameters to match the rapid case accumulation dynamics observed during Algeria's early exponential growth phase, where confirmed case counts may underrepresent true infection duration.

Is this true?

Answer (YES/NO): YES